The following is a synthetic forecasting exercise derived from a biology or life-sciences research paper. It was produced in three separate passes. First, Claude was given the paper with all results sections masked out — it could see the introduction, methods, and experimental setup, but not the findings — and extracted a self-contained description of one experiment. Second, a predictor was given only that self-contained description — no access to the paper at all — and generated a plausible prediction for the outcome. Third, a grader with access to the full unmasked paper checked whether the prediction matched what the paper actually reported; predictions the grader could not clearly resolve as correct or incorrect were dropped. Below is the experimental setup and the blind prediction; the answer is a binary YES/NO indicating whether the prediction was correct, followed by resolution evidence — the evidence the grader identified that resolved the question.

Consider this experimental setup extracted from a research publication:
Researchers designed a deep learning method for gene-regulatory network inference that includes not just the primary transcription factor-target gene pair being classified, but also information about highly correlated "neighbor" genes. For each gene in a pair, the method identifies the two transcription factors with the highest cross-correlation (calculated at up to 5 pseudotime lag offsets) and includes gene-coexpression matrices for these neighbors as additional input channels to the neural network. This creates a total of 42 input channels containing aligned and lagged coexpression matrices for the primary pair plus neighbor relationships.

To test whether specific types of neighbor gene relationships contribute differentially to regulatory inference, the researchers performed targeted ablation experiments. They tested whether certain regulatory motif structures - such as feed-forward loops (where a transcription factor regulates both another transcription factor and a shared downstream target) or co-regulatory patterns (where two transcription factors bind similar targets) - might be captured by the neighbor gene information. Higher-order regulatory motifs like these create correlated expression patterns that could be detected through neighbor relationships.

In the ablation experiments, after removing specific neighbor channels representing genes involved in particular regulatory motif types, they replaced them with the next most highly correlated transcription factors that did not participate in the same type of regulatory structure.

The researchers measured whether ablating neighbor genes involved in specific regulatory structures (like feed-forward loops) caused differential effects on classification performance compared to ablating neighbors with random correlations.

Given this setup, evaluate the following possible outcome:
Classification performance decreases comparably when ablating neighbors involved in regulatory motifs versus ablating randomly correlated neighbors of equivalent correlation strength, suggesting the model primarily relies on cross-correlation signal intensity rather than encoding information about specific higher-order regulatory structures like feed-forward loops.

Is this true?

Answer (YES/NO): NO